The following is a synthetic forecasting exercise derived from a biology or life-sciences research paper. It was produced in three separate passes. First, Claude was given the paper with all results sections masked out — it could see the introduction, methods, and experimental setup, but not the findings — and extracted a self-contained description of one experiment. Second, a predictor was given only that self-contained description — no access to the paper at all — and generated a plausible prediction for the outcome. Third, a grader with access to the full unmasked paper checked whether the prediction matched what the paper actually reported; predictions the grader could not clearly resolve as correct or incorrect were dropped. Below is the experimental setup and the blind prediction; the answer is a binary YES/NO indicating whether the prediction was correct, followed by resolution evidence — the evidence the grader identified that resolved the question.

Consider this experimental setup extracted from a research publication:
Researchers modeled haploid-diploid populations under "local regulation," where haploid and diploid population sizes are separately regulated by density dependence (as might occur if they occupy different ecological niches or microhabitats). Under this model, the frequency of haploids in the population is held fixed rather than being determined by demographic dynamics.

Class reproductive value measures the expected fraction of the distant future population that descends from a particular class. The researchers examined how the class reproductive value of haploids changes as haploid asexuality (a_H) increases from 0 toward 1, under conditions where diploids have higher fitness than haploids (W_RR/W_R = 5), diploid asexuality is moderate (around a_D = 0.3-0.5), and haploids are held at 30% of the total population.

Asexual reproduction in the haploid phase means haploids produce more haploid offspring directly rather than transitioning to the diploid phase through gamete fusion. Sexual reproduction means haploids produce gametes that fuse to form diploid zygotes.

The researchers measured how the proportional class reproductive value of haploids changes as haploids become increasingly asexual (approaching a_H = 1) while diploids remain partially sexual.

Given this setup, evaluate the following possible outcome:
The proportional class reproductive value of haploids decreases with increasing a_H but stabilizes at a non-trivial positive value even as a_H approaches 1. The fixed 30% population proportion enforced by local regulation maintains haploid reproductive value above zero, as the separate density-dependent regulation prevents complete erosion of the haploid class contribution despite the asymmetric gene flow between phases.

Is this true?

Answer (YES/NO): NO